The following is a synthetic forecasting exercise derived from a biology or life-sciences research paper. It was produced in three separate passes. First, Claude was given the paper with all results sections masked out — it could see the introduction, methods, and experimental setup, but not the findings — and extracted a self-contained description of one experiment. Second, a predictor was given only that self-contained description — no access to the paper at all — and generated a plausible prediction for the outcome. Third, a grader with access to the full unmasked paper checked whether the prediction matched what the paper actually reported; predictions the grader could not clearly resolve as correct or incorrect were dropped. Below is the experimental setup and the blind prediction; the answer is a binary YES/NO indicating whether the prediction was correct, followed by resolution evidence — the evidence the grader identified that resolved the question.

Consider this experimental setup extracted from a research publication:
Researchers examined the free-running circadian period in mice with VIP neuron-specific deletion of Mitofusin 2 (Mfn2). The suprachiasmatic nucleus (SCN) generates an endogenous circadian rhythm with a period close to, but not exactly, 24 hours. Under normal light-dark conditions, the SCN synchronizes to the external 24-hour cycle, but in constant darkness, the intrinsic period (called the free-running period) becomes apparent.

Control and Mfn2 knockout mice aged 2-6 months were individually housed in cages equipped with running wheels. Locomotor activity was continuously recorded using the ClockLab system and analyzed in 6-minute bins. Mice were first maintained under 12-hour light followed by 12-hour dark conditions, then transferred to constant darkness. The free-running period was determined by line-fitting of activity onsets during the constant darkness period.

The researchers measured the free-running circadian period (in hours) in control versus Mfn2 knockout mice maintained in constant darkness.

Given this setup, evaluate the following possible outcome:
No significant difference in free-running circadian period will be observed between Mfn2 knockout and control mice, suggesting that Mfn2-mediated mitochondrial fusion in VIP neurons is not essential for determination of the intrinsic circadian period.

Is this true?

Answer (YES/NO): NO